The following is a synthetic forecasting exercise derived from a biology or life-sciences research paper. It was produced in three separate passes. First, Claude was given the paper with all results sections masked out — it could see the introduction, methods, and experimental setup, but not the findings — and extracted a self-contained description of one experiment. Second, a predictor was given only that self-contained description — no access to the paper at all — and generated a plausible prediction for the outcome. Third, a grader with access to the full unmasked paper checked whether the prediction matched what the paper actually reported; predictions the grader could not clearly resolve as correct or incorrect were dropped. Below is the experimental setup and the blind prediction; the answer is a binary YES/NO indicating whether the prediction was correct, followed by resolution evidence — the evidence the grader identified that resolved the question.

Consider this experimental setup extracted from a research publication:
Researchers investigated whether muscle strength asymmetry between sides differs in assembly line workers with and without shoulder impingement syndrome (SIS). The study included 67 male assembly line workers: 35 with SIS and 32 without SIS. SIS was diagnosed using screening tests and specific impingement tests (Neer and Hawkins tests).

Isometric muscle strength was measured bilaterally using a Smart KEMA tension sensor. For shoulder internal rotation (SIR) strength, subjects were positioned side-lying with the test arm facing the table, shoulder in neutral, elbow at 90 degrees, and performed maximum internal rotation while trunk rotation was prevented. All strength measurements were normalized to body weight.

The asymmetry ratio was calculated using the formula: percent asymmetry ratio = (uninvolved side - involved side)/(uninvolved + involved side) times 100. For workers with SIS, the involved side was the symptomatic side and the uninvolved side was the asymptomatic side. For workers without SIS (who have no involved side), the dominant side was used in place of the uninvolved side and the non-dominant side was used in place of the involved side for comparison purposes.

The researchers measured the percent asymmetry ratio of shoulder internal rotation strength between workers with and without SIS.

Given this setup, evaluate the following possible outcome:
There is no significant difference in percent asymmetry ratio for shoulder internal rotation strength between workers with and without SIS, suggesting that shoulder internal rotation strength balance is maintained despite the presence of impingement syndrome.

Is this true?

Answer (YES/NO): NO